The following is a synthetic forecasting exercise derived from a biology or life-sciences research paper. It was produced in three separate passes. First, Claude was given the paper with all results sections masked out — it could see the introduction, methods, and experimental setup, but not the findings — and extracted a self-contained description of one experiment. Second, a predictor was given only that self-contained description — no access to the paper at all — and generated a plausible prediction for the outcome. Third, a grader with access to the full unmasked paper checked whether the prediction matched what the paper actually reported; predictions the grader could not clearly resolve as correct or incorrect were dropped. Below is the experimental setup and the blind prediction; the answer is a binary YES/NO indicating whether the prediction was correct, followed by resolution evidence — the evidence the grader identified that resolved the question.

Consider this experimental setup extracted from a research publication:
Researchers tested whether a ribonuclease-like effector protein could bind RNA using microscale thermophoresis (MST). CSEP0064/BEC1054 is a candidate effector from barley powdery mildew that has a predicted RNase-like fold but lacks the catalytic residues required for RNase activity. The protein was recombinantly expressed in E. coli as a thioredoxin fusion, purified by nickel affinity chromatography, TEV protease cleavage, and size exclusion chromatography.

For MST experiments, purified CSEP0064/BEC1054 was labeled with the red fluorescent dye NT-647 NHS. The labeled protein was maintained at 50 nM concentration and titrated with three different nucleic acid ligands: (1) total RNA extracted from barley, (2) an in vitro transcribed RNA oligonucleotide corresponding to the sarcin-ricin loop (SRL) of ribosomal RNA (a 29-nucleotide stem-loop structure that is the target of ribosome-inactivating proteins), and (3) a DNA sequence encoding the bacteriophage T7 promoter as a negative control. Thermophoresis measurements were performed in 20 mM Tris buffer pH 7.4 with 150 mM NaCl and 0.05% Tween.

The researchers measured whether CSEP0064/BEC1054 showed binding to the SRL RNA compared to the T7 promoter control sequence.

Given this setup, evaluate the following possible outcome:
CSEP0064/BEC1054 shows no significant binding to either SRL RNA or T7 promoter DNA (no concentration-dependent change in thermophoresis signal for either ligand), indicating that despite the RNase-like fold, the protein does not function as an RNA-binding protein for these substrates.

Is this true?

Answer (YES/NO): NO